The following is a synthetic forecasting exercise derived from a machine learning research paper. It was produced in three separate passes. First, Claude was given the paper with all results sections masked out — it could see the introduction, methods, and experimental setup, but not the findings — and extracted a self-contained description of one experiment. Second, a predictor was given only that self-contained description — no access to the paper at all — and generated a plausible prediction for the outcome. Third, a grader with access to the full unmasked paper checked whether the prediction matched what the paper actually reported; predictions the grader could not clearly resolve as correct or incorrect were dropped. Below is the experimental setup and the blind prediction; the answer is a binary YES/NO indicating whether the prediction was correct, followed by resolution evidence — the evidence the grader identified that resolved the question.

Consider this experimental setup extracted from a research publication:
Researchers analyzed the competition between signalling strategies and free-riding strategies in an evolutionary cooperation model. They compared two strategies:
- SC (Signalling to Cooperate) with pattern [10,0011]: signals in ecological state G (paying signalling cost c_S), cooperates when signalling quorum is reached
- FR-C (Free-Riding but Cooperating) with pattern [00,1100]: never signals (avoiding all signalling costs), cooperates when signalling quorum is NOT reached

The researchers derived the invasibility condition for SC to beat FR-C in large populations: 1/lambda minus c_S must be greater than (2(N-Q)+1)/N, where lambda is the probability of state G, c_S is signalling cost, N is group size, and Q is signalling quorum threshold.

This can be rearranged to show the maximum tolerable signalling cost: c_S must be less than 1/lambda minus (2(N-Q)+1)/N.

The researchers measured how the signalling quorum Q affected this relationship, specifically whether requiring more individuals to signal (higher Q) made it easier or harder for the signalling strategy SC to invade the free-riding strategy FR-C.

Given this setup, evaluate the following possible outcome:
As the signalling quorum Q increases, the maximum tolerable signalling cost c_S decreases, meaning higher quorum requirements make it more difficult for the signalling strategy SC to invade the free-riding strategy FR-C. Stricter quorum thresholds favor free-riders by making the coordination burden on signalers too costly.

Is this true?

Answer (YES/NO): NO